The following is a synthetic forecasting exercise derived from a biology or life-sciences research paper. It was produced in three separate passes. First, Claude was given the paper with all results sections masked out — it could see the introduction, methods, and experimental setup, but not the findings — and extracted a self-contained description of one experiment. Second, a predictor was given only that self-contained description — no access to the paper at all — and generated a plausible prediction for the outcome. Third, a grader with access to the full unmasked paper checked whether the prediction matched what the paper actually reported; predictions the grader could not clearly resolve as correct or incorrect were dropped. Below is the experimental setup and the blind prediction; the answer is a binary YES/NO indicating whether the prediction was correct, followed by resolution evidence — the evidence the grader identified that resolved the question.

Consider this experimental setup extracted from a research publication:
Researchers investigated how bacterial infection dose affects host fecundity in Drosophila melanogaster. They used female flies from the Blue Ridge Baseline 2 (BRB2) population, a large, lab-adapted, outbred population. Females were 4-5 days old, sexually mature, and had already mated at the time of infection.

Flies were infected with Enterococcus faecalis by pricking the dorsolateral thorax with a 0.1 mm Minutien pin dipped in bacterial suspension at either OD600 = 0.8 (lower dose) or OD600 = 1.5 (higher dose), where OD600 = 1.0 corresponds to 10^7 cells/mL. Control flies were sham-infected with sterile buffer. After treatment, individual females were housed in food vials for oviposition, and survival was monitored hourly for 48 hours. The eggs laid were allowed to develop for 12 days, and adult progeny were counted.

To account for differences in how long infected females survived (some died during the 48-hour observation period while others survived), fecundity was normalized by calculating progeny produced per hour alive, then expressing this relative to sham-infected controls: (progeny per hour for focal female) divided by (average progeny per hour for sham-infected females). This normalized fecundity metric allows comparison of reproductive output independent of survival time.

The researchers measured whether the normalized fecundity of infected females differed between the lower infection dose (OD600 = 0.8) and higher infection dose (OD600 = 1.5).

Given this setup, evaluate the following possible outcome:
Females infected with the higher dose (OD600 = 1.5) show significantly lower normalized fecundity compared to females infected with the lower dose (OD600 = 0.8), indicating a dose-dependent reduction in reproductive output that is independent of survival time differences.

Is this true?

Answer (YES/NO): YES